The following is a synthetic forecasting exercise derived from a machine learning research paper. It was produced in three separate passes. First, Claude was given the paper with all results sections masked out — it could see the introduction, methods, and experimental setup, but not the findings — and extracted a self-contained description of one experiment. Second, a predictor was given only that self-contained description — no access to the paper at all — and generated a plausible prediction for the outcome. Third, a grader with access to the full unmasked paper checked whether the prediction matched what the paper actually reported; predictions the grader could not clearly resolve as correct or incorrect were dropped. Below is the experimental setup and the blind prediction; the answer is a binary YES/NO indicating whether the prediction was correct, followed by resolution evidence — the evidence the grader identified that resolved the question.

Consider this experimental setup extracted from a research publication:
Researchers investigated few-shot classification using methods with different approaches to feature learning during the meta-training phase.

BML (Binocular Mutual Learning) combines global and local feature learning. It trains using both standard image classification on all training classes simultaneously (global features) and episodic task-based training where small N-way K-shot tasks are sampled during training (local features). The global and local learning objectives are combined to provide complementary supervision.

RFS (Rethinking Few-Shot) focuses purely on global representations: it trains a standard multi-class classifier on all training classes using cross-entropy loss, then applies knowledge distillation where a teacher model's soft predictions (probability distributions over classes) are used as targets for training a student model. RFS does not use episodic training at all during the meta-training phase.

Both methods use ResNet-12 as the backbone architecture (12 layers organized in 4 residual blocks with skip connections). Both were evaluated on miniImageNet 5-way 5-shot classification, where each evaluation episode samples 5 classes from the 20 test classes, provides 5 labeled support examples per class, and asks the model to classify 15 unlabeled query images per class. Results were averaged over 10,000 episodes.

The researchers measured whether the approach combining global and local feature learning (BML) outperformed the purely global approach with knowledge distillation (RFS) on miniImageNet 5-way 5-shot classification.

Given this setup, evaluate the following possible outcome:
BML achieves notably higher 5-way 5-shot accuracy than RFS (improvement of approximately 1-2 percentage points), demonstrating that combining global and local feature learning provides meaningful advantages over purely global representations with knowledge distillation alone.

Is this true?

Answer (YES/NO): YES